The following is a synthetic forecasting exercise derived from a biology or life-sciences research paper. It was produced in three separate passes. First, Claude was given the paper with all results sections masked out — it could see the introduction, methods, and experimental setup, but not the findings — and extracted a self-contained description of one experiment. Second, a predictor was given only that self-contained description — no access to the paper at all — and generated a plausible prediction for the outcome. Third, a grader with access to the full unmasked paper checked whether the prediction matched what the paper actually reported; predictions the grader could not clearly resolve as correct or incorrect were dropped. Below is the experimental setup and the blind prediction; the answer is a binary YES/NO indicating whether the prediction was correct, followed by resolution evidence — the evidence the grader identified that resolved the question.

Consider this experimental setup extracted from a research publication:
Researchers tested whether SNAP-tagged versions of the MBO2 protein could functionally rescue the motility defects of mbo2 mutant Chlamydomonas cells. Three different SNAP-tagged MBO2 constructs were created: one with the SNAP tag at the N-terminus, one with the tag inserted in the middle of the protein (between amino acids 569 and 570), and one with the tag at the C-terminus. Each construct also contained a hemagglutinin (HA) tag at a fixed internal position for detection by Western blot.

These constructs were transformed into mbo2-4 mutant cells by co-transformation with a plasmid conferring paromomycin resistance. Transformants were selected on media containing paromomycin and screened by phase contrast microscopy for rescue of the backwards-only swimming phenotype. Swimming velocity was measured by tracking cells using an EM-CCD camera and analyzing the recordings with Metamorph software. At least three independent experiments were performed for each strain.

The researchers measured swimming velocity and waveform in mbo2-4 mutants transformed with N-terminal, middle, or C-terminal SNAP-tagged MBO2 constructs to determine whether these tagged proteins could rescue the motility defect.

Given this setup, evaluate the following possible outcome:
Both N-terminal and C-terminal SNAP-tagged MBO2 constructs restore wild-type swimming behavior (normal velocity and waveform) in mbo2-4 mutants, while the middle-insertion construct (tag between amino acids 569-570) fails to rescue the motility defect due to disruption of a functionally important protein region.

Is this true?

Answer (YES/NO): NO